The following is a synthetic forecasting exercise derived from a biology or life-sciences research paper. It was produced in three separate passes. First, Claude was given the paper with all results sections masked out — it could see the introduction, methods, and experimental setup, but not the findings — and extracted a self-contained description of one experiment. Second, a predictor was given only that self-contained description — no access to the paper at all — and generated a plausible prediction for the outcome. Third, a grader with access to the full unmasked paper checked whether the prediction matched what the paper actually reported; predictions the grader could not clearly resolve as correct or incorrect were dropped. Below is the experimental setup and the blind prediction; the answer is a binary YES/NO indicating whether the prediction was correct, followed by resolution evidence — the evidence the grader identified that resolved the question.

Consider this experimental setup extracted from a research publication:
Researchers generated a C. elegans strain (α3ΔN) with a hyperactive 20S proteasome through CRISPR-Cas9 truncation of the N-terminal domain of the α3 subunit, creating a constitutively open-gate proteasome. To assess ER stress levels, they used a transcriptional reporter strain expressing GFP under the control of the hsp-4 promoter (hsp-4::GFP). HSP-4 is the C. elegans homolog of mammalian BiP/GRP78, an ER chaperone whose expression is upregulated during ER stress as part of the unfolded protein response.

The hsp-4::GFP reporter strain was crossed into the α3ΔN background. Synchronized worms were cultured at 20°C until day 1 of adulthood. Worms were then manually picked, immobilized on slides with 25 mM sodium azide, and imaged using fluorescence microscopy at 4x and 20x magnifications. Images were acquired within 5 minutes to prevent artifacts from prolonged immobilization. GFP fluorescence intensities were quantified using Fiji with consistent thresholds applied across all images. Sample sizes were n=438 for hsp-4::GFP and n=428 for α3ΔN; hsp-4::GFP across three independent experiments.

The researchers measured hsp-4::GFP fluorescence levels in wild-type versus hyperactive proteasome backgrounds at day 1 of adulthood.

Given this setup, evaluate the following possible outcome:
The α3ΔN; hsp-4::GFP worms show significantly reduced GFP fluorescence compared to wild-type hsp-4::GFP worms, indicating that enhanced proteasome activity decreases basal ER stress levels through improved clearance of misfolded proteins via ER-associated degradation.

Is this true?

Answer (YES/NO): NO